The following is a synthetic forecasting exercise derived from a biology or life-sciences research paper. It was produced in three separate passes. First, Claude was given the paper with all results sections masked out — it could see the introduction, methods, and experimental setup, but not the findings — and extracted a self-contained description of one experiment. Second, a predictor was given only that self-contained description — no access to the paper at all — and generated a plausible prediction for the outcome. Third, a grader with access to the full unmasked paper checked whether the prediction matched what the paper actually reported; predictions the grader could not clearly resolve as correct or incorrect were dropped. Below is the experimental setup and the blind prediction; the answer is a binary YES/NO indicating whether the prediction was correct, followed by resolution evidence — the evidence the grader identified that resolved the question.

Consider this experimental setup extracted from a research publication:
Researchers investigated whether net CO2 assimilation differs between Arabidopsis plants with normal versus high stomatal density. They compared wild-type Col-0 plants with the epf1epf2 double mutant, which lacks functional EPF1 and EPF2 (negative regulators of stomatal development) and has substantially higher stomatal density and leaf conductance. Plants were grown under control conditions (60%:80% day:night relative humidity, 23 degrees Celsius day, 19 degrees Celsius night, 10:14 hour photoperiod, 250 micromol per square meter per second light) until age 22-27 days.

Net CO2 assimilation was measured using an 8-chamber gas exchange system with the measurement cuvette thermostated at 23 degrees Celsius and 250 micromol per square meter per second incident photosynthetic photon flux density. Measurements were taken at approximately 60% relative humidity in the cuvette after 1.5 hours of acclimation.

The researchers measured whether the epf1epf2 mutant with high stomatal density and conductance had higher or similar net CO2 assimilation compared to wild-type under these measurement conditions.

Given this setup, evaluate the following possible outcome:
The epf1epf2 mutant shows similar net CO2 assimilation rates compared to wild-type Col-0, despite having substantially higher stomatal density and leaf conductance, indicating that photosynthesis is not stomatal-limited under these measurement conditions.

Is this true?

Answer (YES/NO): NO